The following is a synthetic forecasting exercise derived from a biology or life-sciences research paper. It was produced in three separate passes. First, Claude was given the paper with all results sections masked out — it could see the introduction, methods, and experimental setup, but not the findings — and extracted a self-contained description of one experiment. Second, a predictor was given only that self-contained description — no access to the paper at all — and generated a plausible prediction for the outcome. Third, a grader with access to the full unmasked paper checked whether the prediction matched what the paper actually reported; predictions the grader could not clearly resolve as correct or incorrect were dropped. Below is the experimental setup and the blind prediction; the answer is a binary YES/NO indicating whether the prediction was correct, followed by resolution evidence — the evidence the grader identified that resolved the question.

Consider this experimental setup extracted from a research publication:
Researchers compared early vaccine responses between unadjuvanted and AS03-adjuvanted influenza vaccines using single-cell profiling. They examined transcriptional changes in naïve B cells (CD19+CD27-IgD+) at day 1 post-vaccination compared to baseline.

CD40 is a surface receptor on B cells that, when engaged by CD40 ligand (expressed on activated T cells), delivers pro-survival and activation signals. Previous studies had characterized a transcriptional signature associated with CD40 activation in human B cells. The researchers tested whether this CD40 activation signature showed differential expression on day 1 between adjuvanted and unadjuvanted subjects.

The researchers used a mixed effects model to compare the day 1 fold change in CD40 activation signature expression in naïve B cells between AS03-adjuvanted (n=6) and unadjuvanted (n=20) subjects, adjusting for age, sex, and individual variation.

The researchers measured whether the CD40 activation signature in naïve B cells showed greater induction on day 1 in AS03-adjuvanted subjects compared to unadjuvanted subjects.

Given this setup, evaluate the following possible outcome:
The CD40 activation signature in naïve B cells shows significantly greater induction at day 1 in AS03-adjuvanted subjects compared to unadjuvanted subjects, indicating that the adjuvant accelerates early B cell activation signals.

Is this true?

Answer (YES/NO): YES